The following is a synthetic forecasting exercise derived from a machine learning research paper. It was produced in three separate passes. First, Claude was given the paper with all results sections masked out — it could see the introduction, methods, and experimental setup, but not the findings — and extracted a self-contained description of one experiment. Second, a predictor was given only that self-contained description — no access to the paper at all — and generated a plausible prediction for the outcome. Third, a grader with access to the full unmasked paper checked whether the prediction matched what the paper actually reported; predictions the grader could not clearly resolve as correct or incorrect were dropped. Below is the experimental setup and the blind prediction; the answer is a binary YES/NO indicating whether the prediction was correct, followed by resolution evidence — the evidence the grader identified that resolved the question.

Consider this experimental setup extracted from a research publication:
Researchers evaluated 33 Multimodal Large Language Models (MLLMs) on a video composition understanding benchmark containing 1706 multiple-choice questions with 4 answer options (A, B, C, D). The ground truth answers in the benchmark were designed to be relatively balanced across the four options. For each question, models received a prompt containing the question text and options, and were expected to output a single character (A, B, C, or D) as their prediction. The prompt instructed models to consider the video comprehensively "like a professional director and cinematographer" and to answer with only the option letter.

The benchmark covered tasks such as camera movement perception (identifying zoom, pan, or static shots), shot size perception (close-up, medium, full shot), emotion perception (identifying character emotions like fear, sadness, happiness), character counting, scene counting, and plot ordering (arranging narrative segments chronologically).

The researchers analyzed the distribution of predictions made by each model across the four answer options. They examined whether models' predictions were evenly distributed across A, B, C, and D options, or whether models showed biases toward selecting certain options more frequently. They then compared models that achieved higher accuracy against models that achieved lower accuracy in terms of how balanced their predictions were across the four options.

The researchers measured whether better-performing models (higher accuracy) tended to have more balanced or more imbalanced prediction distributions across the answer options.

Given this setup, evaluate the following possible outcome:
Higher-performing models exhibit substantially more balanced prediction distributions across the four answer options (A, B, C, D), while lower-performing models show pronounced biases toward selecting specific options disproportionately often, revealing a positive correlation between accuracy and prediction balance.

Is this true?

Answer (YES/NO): YES